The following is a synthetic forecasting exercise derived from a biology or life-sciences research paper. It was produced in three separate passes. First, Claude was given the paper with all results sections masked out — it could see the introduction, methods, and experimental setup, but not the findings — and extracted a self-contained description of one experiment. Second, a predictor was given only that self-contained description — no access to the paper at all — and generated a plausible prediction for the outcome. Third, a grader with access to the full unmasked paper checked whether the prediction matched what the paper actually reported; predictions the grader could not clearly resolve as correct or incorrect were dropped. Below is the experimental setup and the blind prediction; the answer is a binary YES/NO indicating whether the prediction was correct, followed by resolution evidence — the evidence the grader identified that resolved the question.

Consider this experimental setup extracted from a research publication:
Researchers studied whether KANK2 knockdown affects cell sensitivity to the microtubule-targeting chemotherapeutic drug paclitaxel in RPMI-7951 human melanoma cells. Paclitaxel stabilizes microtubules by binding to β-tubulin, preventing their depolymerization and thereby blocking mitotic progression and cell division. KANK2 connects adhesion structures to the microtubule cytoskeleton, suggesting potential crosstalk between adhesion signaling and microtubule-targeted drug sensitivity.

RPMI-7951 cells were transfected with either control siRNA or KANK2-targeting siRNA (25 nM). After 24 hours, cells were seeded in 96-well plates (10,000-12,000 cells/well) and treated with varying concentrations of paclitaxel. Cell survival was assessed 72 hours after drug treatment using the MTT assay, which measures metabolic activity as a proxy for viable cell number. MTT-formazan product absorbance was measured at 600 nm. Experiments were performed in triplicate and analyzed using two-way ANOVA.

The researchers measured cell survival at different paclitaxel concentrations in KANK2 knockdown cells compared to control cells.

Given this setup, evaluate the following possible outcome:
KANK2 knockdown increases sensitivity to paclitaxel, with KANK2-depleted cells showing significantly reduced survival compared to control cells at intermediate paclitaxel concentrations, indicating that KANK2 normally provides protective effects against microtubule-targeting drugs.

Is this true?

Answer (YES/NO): NO